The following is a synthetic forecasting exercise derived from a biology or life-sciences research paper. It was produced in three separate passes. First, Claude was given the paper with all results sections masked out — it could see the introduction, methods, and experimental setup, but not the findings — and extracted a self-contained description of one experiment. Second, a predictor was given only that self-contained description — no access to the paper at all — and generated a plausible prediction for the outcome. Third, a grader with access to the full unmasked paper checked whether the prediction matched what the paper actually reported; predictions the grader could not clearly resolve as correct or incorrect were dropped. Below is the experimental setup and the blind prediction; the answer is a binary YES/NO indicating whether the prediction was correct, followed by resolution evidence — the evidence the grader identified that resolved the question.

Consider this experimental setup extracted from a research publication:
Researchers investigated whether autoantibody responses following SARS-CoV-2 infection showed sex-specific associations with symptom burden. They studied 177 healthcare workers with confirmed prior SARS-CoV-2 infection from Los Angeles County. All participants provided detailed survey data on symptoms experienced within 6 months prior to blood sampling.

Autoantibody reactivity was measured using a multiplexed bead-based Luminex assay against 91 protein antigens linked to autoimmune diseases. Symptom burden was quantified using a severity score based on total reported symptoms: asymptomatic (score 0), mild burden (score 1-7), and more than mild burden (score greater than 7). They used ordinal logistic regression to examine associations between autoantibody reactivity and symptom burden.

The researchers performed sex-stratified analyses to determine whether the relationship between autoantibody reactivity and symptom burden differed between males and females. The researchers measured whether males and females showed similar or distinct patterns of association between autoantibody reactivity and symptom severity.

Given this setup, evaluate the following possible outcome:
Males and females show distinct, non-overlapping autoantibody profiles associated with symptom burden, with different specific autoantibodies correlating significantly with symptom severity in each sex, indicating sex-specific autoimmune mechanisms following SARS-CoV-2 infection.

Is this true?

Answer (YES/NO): NO